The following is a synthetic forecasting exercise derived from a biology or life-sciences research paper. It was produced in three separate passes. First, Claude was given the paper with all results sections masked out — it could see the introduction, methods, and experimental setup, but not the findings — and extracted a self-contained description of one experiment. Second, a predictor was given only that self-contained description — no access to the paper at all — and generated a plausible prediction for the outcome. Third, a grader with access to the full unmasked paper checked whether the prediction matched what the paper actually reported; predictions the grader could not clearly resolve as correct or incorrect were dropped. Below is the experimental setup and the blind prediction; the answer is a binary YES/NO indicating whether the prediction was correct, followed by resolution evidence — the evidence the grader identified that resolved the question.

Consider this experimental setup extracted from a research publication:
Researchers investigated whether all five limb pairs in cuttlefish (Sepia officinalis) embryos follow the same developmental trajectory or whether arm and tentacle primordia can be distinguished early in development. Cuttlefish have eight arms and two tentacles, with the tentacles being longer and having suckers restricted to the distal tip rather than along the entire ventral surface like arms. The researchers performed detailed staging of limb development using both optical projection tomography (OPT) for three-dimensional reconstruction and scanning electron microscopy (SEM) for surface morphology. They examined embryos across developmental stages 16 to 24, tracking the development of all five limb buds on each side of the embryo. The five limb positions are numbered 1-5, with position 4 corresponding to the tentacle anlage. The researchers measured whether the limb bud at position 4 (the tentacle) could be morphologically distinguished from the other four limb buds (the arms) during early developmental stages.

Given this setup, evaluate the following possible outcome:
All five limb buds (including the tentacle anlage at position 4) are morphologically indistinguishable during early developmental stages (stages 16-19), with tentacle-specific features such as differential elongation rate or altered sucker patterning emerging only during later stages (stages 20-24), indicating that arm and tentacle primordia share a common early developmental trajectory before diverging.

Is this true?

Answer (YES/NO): YES